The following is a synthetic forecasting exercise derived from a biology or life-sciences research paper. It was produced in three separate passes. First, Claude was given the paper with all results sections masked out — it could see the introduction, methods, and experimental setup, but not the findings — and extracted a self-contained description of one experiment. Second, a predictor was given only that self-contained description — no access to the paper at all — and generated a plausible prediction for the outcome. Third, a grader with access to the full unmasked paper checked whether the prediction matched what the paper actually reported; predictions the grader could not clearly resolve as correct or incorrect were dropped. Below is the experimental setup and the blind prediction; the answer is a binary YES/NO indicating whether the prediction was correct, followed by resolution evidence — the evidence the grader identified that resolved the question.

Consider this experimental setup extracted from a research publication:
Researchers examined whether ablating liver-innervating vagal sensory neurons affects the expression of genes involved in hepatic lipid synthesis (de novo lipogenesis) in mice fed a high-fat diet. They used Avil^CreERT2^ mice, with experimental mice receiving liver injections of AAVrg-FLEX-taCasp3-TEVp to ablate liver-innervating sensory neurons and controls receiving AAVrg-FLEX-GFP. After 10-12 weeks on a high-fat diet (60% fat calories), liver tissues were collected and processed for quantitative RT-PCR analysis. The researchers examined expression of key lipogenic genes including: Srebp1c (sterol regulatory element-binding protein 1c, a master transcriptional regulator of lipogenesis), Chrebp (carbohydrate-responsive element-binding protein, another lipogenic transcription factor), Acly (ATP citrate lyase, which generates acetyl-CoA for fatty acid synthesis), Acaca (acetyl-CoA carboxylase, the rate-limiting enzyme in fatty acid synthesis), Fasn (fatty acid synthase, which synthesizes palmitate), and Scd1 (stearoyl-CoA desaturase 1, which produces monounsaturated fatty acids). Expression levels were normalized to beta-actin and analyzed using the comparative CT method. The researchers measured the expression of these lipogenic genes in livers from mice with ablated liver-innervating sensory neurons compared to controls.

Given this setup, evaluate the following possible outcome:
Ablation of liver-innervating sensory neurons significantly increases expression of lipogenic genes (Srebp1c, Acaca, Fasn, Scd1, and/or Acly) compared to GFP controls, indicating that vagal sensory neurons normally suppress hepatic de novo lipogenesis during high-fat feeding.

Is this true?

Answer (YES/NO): NO